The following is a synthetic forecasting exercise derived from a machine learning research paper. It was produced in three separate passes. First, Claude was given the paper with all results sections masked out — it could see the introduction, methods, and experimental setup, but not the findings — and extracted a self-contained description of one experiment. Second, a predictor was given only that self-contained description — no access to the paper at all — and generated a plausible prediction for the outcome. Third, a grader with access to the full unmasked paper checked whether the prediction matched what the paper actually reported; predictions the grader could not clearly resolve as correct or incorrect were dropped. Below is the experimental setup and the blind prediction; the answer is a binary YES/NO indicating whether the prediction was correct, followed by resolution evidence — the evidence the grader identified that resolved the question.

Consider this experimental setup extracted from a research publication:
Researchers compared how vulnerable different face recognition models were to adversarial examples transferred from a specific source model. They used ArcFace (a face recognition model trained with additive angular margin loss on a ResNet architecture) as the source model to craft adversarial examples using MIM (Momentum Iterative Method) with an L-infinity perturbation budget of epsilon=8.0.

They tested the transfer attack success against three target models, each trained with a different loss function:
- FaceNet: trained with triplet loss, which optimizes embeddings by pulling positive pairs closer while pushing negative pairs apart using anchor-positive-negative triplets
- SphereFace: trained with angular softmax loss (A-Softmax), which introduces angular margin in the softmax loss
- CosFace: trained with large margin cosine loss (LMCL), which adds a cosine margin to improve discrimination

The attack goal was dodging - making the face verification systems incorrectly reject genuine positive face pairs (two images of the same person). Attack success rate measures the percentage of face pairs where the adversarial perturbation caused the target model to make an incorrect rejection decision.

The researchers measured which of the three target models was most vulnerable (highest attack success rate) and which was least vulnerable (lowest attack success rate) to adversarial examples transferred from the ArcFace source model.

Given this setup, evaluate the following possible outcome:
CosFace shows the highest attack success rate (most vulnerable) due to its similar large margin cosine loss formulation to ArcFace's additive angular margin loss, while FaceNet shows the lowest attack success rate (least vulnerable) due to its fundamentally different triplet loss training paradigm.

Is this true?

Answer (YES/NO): NO